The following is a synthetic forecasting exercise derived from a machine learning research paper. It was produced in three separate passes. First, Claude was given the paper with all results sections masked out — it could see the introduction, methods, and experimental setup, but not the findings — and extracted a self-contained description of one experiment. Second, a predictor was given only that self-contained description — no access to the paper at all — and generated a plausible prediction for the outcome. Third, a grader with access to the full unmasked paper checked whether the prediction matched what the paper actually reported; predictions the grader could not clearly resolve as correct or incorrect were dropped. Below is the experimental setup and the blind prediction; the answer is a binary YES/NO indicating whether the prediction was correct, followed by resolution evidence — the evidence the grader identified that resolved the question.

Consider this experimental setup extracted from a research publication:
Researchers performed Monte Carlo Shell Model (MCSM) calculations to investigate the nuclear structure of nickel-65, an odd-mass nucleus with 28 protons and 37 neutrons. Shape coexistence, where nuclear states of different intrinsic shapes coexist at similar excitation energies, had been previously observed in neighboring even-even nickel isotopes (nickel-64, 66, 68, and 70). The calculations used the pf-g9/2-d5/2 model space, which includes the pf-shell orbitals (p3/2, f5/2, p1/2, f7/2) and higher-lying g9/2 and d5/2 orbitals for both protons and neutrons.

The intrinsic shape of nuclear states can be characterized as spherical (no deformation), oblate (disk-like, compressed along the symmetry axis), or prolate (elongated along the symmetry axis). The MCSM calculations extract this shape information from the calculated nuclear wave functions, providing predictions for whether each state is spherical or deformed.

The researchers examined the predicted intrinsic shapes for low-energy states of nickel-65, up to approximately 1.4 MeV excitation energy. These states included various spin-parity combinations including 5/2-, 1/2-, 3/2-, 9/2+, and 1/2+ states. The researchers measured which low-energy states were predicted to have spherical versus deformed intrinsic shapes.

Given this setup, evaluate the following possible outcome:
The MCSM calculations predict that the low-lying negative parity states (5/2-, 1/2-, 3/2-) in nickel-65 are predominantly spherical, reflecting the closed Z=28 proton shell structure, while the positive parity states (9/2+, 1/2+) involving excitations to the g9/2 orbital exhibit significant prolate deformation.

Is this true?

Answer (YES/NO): NO